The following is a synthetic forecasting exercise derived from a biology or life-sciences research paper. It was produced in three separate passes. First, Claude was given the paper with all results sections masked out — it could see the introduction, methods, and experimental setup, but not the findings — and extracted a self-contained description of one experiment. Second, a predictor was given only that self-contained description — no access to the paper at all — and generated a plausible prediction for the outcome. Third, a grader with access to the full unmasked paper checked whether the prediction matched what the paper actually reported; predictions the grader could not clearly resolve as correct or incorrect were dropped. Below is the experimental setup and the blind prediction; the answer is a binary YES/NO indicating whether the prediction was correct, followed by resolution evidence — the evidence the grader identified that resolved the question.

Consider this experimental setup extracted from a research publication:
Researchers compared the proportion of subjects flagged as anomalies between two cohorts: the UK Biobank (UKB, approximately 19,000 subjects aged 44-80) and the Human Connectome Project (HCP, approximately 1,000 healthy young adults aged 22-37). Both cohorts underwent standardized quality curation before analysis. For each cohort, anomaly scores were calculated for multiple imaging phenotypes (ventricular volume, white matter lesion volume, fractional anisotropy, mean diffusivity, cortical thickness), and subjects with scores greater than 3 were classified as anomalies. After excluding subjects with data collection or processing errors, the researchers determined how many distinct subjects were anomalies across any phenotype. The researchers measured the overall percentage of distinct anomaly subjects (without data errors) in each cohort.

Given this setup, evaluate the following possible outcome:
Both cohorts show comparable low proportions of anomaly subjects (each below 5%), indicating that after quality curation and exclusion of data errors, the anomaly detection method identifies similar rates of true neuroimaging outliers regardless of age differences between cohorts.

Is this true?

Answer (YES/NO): NO